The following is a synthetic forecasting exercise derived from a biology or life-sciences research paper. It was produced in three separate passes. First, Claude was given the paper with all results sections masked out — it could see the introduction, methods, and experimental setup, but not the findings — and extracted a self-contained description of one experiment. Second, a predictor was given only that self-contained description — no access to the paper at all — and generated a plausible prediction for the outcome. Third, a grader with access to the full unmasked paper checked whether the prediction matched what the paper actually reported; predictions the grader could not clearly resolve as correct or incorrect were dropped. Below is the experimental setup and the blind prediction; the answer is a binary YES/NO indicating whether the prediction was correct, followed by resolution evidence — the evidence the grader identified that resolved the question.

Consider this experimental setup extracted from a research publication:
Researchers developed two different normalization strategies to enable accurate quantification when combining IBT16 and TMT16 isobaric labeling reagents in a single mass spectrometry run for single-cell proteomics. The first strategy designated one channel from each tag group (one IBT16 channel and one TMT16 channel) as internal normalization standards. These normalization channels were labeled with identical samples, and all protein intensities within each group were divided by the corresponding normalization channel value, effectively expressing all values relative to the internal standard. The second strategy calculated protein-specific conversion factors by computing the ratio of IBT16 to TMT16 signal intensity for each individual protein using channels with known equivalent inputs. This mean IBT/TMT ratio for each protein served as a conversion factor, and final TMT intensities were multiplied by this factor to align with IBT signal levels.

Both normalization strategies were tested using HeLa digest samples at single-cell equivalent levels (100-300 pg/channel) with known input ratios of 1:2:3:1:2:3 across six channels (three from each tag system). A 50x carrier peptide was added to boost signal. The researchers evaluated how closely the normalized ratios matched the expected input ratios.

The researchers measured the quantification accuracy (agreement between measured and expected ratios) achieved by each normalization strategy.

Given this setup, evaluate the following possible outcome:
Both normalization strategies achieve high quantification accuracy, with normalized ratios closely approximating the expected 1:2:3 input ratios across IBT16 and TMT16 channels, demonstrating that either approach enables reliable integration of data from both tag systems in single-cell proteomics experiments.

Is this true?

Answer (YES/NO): YES